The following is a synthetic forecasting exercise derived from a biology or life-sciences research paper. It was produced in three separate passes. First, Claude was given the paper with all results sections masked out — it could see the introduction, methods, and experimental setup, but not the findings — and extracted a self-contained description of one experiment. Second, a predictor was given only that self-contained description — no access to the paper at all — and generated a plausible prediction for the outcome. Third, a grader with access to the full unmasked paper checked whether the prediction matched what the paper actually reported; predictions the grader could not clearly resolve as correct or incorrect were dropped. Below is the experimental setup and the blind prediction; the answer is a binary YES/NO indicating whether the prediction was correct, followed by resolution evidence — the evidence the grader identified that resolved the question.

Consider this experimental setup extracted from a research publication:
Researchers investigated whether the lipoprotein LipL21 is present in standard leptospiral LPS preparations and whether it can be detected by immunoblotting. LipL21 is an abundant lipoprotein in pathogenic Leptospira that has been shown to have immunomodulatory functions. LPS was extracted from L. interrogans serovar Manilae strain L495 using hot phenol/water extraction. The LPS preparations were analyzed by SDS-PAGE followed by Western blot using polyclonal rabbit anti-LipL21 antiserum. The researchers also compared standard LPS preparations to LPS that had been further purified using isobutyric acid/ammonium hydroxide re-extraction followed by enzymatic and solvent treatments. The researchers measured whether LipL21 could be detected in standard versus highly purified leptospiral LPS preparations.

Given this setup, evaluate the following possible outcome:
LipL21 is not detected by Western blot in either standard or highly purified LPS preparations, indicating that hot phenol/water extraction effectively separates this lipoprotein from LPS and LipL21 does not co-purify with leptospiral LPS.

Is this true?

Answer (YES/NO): NO